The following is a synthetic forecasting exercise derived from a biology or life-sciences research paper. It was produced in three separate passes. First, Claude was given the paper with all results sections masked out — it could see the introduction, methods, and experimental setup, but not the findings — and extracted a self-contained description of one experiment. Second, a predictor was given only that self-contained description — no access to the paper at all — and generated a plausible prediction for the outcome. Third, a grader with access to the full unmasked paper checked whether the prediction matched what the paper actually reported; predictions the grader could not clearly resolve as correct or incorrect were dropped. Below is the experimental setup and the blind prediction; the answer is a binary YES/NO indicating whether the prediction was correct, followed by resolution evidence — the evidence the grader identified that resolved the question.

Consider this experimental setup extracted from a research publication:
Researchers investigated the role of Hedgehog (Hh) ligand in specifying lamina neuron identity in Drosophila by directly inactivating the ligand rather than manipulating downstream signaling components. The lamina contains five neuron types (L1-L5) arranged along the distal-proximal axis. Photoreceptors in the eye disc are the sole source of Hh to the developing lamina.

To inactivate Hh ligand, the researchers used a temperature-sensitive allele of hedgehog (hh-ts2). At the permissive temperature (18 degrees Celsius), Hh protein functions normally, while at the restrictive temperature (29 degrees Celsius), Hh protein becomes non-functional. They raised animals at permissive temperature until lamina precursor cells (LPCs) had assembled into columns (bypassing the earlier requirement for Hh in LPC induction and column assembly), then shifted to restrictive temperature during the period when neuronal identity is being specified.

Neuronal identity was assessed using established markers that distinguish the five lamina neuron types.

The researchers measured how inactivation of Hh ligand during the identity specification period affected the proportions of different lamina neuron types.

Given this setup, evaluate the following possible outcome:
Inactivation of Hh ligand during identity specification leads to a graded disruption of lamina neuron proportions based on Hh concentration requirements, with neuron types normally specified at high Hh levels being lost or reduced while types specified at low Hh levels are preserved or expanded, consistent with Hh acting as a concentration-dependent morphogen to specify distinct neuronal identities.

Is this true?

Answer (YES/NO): YES